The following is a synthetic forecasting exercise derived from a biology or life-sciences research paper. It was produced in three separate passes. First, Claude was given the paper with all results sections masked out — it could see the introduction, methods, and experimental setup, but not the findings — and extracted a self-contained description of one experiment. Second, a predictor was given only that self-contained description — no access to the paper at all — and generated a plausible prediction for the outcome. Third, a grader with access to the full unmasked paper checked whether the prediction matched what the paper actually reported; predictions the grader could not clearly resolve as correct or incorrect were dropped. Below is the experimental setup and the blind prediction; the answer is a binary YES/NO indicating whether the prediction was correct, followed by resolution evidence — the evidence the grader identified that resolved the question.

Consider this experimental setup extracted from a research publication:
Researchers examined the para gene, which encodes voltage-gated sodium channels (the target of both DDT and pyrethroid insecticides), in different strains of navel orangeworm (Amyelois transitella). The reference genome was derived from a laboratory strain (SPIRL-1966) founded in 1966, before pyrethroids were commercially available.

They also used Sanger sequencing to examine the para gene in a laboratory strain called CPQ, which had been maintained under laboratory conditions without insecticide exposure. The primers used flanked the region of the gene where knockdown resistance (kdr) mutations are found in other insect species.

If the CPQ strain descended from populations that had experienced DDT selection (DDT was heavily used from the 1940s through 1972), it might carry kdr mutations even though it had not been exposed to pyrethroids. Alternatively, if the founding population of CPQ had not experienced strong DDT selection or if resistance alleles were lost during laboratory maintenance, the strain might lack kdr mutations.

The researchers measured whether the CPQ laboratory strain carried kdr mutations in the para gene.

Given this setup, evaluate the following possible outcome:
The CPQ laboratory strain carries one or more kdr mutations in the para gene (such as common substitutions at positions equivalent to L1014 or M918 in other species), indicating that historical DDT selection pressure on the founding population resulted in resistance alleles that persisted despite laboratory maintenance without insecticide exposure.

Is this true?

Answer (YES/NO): NO